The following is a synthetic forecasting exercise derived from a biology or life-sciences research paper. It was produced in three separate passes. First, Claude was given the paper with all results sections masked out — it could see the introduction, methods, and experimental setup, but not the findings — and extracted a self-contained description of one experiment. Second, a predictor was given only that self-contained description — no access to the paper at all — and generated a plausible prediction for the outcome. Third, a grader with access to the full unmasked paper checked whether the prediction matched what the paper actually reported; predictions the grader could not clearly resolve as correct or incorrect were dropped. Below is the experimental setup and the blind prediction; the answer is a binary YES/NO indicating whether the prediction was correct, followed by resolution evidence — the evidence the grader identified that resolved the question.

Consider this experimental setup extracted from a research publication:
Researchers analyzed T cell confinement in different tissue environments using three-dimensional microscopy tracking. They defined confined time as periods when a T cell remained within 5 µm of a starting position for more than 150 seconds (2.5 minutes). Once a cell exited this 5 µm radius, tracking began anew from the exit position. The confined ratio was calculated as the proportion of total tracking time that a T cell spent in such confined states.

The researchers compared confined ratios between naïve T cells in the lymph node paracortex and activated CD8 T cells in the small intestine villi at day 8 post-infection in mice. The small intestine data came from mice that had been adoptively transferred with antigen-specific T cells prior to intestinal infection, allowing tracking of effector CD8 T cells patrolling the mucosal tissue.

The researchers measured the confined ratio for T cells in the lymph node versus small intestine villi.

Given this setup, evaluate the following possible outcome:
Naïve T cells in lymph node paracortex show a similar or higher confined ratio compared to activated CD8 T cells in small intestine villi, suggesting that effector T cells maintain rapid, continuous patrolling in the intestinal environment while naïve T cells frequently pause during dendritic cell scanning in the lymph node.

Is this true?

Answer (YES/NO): NO